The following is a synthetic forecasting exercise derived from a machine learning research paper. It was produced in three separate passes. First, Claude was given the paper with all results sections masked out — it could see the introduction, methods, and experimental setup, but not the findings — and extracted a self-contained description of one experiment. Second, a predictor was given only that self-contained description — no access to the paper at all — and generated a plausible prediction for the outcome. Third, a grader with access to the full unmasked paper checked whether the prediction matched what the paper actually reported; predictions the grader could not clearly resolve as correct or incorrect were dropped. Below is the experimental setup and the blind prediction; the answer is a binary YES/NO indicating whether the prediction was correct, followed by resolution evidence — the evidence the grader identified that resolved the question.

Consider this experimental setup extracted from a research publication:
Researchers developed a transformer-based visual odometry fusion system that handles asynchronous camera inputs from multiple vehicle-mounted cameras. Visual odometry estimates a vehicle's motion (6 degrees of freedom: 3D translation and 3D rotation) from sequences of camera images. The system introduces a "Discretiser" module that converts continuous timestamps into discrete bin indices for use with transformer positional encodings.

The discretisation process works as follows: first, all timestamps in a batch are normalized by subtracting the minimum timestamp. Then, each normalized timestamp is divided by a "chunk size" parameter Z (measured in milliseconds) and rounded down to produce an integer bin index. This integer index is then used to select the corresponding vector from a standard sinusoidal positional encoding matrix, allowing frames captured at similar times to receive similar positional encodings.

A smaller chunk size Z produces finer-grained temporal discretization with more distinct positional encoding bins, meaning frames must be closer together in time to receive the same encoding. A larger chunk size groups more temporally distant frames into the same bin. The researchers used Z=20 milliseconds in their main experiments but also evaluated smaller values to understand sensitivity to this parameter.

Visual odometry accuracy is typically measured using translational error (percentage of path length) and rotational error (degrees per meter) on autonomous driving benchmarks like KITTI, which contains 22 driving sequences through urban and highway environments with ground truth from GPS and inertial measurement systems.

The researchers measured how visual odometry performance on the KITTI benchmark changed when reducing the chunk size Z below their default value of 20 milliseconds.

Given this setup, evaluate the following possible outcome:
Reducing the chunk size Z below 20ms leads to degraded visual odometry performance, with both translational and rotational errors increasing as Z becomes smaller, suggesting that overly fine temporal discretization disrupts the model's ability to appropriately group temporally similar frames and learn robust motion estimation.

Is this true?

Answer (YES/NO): NO